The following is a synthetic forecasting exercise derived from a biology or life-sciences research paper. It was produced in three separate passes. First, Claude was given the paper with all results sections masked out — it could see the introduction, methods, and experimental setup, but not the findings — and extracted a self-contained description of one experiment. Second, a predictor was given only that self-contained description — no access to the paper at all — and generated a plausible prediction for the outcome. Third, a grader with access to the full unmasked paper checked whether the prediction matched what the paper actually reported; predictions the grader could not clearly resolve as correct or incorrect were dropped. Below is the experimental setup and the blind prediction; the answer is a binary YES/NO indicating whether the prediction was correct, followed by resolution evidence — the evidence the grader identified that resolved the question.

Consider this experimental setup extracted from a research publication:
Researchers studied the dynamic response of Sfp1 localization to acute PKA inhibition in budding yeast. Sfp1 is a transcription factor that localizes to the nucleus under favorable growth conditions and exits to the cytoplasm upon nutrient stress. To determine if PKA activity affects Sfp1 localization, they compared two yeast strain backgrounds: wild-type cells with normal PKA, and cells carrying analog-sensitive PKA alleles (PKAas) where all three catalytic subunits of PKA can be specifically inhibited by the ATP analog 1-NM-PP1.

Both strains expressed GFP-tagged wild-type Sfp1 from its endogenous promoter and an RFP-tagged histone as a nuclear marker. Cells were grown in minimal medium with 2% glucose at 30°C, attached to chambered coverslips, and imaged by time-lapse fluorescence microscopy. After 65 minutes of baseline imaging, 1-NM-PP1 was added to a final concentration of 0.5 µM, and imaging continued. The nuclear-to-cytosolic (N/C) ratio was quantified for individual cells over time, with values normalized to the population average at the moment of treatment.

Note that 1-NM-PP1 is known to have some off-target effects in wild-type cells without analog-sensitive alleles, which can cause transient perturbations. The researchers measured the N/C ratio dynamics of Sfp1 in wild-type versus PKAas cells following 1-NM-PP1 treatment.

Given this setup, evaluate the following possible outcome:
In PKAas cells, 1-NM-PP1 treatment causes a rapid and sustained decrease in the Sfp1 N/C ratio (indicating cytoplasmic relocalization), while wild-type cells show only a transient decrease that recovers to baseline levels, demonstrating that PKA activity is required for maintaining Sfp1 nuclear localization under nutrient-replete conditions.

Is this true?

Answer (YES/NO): YES